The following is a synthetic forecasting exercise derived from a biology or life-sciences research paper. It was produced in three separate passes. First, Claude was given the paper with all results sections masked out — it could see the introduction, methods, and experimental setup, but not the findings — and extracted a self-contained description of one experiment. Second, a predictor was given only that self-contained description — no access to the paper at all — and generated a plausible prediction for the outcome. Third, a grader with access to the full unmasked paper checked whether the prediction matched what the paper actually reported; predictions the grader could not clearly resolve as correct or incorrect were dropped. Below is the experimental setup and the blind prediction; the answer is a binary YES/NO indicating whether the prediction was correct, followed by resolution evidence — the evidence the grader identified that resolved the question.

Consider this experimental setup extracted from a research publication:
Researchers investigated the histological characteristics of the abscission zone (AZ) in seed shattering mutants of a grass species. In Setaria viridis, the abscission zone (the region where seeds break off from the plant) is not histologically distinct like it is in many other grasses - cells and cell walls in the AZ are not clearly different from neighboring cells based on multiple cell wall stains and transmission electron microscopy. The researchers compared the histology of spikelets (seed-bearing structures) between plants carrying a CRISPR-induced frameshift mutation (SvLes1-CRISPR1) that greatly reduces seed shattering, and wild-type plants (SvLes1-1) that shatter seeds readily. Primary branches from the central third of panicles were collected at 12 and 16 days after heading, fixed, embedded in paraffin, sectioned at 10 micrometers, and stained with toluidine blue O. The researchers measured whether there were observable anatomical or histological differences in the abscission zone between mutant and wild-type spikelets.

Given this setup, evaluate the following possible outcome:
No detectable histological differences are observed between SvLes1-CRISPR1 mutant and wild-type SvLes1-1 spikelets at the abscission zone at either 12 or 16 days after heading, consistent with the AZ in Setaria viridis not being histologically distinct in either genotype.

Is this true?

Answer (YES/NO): YES